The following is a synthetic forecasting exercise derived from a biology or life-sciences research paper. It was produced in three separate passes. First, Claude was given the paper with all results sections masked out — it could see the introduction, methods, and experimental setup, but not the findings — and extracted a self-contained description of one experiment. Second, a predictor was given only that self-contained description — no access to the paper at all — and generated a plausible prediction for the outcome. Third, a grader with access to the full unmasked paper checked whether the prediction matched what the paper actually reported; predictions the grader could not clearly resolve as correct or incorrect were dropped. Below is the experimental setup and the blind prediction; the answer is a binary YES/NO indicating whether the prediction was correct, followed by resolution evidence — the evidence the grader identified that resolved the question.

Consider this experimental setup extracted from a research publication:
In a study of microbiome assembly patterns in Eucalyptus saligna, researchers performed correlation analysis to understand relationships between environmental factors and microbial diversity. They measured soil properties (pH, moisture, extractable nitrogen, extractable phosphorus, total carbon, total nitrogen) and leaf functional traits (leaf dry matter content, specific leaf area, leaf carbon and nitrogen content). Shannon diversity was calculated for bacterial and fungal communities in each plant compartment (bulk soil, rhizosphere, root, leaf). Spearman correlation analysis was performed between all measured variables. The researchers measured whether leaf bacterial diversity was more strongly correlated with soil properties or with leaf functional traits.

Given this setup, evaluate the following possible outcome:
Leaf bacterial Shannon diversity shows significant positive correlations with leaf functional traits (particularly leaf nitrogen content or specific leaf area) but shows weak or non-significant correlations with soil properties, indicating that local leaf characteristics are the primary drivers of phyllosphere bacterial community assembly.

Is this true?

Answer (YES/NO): NO